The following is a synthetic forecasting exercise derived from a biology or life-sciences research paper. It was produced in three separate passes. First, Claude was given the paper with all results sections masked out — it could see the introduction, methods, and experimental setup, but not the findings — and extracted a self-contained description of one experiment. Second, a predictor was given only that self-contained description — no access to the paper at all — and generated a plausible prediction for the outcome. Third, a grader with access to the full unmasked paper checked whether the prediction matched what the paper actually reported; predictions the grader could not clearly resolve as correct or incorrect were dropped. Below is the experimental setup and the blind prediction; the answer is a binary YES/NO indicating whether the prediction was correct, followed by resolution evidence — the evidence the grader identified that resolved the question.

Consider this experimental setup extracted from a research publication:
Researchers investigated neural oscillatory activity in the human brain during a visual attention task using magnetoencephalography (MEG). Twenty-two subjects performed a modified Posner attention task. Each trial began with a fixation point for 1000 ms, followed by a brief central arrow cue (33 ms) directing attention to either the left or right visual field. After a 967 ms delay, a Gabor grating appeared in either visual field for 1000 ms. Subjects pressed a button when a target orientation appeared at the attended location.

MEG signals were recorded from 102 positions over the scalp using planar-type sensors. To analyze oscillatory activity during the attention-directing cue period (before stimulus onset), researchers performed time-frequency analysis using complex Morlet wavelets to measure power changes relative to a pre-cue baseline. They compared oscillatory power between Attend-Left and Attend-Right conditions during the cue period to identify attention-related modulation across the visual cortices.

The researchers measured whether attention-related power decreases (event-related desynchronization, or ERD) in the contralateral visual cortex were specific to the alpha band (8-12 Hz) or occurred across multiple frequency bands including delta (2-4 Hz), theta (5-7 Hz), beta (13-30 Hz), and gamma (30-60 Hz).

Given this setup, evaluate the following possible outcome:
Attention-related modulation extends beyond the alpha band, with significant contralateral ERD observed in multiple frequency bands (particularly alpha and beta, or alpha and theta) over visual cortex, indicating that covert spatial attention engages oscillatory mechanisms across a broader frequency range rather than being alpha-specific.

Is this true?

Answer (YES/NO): YES